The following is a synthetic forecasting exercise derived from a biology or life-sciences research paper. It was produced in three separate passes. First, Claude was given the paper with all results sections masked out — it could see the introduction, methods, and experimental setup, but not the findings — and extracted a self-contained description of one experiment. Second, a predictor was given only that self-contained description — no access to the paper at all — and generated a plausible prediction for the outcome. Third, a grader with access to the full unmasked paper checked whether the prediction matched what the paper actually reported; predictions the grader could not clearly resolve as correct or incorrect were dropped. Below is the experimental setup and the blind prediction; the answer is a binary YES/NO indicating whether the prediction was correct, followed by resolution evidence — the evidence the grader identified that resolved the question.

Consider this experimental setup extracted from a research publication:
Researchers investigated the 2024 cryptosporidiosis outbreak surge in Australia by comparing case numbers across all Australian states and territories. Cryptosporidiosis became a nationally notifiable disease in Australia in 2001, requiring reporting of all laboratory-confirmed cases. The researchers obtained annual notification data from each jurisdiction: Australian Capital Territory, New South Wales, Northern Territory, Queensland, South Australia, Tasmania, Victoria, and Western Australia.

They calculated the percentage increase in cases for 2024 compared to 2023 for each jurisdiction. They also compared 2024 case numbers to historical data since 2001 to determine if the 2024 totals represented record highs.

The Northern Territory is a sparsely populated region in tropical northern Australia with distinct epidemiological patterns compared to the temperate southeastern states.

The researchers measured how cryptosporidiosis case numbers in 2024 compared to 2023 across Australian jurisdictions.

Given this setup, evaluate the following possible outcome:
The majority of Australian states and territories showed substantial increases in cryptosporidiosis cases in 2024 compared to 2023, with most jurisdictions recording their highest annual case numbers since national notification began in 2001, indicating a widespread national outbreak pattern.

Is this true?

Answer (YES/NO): YES